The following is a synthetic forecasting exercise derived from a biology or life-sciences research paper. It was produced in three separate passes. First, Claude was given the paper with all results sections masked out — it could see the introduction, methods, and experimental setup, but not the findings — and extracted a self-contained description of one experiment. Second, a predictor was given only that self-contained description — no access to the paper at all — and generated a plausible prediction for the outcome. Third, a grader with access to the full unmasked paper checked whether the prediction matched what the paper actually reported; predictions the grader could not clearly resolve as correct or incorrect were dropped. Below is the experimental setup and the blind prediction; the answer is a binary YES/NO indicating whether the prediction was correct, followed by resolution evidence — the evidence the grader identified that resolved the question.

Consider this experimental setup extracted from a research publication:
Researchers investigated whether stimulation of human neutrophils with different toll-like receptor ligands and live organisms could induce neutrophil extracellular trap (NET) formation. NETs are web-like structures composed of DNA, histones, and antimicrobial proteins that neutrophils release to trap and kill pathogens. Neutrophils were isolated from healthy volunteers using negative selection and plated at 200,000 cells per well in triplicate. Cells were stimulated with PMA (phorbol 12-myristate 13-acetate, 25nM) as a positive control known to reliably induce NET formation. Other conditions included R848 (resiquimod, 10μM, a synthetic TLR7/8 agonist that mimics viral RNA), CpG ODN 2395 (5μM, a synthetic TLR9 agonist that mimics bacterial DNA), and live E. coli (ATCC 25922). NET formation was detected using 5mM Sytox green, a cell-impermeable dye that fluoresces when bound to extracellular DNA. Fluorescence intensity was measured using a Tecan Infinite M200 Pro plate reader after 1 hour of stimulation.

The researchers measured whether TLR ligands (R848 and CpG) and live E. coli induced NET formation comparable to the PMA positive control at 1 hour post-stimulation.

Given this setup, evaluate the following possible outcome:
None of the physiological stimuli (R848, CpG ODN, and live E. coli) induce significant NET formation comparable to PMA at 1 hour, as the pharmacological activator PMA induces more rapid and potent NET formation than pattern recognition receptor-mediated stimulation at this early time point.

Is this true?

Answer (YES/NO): YES